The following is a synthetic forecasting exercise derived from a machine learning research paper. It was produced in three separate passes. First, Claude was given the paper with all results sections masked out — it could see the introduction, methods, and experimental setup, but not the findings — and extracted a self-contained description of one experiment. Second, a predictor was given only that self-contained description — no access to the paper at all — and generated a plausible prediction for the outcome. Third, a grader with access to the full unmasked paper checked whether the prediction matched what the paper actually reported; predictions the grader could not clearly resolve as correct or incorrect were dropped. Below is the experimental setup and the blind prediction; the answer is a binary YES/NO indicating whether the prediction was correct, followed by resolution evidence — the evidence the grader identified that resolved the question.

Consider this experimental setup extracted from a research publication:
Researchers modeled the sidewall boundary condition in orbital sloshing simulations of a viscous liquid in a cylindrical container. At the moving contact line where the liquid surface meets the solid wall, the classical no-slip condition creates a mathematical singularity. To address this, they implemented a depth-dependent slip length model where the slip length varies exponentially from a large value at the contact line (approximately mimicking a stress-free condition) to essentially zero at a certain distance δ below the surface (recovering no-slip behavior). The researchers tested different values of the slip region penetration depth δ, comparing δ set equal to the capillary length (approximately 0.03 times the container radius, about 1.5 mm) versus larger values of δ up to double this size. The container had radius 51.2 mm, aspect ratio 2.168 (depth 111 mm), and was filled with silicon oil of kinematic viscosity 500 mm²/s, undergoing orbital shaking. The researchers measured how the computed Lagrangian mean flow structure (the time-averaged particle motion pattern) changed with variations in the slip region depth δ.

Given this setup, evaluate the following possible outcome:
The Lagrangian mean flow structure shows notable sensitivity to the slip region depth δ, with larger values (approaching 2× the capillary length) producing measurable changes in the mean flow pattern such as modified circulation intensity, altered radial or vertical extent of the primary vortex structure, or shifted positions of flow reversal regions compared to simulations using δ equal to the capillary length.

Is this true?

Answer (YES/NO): YES